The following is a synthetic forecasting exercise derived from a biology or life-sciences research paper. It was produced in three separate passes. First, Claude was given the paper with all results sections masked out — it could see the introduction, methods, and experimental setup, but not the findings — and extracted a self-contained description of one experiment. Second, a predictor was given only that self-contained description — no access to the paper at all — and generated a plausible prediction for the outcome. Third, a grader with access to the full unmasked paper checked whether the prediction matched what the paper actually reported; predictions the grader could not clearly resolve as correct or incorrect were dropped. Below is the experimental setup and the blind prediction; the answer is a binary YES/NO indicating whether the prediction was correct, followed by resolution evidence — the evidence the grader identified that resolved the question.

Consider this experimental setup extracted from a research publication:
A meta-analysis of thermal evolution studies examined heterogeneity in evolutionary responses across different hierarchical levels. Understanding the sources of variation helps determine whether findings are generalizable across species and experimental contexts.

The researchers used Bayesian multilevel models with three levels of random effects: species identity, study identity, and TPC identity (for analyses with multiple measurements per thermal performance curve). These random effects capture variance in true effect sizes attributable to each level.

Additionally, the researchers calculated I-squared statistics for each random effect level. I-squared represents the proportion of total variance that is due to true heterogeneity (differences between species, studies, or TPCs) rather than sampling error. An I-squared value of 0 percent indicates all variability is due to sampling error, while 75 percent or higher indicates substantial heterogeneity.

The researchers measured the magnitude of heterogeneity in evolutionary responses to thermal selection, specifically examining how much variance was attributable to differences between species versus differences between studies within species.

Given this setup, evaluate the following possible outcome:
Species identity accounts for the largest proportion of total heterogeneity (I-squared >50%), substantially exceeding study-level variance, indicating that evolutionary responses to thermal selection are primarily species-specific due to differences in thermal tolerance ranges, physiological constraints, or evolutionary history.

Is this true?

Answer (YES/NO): NO